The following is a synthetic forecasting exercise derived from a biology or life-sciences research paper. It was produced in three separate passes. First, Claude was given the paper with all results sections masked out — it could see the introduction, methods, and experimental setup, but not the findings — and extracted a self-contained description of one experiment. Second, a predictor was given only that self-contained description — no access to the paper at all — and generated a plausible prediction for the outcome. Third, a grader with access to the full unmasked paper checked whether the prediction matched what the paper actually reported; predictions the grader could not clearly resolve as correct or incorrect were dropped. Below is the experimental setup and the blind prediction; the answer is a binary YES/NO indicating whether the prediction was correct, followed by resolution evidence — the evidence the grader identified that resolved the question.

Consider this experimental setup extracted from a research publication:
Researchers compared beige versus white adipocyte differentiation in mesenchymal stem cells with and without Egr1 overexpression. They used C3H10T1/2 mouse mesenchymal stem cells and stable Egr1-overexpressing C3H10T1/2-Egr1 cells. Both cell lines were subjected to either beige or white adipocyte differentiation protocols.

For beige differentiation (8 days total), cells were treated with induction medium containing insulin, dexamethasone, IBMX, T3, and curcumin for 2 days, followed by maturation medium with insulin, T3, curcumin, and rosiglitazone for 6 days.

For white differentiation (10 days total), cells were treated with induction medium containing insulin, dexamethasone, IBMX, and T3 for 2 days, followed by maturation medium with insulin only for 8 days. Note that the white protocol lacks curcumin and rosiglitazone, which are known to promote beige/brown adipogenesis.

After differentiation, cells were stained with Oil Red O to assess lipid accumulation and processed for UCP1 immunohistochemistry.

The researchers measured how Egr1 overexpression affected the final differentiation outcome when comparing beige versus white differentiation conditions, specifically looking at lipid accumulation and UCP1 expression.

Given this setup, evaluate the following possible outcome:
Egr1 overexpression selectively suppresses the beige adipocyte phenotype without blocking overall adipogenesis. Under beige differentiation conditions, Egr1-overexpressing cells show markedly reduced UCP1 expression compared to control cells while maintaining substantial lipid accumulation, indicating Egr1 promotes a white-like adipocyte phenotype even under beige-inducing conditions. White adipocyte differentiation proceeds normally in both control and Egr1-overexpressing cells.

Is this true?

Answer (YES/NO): NO